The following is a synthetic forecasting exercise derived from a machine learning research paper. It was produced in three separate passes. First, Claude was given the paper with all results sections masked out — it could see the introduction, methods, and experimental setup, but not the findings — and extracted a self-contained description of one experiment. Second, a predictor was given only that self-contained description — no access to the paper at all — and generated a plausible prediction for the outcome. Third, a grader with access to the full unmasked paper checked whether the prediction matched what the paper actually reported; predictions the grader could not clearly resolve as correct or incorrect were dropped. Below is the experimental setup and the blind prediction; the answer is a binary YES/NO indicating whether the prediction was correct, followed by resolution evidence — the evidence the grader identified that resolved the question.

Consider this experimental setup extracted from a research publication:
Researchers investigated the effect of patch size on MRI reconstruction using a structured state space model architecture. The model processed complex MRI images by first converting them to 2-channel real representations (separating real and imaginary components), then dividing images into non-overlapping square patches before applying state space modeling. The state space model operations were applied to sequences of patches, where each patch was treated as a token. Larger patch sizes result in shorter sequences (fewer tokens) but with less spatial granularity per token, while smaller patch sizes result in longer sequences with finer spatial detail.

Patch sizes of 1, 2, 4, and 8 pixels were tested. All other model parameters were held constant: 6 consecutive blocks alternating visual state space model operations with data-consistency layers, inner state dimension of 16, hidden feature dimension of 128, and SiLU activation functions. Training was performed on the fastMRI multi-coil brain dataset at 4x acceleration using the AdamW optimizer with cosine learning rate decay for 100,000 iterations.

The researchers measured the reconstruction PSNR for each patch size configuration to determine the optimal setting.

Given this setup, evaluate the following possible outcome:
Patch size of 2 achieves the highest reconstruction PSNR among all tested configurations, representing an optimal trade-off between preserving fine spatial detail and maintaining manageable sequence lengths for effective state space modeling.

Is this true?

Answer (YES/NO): YES